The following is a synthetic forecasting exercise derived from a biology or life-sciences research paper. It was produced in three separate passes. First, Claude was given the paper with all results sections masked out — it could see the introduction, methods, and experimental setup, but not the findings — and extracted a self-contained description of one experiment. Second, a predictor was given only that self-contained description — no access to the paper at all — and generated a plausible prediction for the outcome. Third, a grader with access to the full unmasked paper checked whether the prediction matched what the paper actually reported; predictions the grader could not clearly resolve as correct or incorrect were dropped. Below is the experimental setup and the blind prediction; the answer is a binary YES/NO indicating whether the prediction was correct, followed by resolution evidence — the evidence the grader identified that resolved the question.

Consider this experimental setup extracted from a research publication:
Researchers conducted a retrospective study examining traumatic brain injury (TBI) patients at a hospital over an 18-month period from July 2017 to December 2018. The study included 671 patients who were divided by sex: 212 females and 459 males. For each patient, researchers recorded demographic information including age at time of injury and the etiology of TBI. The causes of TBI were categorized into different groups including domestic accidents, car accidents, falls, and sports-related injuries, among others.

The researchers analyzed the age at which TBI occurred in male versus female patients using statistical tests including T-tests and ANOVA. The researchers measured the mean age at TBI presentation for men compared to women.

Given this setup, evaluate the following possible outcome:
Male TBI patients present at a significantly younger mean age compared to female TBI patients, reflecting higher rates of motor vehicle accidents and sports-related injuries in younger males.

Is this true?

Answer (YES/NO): NO